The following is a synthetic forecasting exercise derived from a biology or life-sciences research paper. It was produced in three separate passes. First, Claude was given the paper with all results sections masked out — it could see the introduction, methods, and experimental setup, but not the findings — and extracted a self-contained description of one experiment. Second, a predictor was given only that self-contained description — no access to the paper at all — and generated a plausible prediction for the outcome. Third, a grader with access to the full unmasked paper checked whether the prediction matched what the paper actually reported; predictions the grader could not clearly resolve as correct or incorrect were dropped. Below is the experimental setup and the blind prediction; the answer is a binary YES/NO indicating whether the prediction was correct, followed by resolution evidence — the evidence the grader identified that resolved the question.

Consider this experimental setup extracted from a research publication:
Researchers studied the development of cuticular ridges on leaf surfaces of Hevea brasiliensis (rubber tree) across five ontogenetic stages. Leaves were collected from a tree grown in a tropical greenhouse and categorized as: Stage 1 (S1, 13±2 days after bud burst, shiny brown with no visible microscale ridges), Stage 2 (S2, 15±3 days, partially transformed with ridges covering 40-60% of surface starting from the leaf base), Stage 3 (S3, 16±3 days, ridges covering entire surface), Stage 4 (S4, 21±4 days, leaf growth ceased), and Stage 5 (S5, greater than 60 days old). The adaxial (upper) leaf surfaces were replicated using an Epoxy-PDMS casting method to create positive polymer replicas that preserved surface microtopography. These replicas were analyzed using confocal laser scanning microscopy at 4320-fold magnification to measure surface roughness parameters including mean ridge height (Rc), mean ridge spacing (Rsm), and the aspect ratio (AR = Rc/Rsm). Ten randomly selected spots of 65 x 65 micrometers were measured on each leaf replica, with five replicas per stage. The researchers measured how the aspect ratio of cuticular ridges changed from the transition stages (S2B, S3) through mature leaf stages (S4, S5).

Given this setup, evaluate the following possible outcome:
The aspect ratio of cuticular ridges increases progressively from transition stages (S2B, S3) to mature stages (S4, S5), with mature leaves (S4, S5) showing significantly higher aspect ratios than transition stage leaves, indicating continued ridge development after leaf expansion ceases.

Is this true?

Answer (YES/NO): NO